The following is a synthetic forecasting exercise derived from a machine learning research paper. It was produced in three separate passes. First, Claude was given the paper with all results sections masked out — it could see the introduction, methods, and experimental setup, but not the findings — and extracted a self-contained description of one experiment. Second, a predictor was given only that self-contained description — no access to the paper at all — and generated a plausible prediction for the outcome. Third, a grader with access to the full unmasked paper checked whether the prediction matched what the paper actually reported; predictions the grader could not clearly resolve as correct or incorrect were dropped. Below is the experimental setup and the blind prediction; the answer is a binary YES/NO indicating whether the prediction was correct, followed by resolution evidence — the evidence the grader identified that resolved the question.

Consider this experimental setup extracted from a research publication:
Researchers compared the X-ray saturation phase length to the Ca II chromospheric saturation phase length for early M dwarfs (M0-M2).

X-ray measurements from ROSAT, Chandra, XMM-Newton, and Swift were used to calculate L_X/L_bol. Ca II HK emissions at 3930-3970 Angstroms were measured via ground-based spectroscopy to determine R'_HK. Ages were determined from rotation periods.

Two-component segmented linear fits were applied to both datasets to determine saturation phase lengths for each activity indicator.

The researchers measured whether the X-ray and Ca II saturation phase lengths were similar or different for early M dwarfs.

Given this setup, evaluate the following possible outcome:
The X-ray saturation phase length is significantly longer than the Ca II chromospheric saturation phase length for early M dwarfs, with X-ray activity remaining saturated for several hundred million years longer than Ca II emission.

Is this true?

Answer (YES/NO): NO